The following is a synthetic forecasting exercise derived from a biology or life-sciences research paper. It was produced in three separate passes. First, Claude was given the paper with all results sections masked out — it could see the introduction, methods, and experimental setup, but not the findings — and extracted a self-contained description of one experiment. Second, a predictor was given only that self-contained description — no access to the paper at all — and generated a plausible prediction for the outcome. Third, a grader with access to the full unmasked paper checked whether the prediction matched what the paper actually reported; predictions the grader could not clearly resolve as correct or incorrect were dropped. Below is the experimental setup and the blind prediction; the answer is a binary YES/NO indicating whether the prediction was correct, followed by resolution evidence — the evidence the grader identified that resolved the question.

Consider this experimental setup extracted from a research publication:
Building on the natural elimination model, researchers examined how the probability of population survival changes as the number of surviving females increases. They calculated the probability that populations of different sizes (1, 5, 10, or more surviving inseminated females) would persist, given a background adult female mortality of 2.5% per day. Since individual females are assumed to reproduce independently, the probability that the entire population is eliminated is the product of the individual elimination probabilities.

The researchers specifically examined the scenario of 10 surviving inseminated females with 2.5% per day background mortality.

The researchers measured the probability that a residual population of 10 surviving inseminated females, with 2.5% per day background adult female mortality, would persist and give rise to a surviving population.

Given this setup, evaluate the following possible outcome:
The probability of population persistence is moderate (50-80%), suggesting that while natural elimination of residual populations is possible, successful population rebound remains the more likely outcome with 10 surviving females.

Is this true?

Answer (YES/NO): NO